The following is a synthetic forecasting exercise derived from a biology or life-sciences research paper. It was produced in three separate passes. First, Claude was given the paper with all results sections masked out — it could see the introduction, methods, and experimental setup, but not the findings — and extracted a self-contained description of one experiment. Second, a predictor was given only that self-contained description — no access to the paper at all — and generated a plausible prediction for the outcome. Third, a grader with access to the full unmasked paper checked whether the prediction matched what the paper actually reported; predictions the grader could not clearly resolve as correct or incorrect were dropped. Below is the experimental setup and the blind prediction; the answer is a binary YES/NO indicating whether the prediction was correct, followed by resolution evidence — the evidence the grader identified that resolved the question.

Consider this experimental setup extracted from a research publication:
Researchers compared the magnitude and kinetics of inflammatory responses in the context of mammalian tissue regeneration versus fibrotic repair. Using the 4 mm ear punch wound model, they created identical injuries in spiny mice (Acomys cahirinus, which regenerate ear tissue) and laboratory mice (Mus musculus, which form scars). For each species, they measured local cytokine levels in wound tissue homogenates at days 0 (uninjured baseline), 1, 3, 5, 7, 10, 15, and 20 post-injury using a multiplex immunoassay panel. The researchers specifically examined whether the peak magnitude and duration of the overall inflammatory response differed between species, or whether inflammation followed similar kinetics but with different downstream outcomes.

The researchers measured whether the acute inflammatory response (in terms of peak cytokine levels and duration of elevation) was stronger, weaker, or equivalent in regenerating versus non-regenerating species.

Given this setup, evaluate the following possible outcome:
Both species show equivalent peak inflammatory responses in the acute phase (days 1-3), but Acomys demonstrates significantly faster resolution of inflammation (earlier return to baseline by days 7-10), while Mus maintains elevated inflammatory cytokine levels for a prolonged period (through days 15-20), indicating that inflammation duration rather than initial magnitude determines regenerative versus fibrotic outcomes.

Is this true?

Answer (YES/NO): NO